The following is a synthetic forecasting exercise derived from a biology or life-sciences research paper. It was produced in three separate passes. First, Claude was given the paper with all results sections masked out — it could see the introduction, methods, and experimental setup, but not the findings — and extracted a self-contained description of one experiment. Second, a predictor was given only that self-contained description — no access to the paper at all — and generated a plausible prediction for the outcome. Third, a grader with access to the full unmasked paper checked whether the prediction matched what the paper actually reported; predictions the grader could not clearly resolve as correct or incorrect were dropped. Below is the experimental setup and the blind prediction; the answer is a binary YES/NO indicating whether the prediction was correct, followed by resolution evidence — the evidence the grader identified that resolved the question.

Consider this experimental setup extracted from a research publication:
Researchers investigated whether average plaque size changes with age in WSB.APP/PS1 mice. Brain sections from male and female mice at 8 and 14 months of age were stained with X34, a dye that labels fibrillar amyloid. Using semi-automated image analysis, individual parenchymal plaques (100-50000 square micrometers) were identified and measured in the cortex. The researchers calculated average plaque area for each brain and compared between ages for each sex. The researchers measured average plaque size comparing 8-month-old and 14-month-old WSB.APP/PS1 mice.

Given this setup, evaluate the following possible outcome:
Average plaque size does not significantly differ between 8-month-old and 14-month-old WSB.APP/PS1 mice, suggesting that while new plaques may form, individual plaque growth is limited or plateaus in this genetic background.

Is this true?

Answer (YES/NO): YES